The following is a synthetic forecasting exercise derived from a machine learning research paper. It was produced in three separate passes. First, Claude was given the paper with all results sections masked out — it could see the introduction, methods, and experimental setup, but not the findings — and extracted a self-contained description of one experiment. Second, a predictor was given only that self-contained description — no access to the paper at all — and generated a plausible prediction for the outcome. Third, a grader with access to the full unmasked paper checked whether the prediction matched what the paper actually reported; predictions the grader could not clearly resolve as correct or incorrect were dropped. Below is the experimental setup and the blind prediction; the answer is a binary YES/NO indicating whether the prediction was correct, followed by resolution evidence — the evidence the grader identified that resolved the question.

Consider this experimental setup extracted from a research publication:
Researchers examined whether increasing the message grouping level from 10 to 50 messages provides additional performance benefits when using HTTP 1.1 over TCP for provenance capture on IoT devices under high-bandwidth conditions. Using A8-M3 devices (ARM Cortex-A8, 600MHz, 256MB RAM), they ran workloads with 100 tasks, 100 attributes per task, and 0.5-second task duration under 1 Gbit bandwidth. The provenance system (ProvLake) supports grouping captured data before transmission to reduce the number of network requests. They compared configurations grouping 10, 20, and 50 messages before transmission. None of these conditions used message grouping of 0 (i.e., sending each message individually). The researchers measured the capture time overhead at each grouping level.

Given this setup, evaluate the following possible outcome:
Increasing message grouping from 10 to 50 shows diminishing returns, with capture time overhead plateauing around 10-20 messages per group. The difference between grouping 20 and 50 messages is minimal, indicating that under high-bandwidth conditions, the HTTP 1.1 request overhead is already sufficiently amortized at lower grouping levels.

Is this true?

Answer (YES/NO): NO